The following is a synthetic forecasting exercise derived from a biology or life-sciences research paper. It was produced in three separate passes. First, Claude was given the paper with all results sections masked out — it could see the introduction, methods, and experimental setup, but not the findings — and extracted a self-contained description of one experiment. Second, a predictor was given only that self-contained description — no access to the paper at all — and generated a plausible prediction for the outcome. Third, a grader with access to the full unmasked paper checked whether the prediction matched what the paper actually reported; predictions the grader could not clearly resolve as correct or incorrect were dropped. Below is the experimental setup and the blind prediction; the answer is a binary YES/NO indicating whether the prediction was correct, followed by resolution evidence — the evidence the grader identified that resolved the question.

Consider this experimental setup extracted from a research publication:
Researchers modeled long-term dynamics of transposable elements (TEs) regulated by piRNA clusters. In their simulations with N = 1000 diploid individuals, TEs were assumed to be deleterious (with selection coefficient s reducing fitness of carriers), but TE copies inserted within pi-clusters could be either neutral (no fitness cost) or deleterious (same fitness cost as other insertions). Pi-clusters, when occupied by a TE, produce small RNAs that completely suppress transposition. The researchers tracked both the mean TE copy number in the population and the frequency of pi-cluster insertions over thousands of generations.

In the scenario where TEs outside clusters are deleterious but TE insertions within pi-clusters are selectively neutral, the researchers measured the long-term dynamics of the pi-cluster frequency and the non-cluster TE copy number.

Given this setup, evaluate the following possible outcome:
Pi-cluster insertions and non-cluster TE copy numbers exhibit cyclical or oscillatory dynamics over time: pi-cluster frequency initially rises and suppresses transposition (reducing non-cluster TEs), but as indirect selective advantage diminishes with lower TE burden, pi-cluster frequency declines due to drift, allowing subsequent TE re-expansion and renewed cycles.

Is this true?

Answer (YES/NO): NO